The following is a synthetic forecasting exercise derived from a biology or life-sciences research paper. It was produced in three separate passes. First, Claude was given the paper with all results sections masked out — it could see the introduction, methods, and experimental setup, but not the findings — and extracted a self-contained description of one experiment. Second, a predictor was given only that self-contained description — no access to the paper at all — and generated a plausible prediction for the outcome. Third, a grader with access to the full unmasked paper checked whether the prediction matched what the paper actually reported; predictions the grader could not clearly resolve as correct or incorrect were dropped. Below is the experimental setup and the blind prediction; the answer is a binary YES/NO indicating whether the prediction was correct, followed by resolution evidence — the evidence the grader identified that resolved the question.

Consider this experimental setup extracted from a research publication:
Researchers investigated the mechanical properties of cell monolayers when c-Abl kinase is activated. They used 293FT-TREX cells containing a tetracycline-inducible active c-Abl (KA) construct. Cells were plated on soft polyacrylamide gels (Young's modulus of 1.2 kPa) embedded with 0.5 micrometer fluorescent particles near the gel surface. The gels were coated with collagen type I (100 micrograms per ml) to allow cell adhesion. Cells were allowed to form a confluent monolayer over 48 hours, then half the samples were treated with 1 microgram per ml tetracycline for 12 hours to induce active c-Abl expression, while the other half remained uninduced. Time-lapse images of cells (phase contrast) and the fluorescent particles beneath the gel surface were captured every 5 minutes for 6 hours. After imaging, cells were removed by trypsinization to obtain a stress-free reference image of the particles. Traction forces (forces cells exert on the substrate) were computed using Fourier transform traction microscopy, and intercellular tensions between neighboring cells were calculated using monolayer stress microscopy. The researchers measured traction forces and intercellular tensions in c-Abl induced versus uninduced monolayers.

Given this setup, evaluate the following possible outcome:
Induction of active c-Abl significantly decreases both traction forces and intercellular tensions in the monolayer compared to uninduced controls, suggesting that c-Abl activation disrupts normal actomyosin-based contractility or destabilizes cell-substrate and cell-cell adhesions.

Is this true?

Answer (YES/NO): YES